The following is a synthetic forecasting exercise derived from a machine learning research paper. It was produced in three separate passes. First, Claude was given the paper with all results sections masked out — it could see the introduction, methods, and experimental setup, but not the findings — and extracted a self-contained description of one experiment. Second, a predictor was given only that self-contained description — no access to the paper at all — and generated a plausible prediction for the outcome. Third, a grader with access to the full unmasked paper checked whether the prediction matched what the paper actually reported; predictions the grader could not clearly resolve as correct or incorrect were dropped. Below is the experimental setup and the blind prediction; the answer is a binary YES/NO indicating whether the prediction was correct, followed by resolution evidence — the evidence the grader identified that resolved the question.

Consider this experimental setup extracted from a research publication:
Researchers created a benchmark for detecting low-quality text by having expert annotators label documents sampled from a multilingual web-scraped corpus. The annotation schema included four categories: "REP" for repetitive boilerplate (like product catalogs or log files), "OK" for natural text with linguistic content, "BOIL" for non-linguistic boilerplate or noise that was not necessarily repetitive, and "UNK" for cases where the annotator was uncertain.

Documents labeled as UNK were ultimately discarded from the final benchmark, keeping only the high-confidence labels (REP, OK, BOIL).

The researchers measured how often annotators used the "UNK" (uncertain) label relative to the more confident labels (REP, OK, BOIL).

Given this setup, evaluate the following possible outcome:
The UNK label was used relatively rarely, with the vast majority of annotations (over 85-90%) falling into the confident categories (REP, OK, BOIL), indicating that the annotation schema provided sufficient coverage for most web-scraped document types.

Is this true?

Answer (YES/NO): NO